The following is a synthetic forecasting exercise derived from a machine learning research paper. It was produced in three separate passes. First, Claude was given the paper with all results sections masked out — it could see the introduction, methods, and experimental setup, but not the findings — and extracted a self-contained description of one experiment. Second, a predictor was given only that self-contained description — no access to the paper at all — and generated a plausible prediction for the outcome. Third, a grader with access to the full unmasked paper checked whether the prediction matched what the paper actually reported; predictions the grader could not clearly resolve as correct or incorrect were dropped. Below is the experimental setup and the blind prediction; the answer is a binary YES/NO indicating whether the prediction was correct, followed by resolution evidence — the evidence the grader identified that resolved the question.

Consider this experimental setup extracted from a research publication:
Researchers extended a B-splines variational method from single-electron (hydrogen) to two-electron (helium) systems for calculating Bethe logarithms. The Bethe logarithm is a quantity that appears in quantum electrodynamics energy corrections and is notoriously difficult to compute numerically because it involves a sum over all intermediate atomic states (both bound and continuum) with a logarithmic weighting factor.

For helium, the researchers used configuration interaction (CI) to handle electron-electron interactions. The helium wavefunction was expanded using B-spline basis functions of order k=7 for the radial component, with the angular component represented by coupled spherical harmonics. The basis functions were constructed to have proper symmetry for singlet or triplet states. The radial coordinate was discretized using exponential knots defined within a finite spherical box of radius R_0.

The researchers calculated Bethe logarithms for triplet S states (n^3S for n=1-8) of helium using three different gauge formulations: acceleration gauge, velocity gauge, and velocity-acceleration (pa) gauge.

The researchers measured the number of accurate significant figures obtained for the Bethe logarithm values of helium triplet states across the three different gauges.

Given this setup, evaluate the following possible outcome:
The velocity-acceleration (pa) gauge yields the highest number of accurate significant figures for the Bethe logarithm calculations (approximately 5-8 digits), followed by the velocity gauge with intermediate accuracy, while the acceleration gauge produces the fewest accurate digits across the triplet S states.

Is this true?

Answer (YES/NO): NO